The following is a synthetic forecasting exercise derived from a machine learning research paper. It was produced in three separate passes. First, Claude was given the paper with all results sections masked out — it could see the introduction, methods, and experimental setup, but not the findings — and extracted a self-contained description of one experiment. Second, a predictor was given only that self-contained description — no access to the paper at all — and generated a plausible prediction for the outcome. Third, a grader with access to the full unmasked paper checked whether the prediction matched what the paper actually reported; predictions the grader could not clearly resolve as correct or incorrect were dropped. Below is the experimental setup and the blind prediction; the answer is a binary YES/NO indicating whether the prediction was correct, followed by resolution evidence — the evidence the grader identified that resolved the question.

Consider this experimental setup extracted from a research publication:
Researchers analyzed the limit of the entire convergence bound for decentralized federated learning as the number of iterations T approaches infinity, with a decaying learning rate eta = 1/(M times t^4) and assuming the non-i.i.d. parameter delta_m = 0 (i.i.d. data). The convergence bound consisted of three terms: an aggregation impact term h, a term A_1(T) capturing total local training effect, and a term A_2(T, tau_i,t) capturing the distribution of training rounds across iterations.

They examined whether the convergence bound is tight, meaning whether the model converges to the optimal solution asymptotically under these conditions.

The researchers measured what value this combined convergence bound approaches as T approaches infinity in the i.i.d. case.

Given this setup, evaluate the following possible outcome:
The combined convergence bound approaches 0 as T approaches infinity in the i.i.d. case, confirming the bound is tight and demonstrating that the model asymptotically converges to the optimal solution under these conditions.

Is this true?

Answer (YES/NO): YES